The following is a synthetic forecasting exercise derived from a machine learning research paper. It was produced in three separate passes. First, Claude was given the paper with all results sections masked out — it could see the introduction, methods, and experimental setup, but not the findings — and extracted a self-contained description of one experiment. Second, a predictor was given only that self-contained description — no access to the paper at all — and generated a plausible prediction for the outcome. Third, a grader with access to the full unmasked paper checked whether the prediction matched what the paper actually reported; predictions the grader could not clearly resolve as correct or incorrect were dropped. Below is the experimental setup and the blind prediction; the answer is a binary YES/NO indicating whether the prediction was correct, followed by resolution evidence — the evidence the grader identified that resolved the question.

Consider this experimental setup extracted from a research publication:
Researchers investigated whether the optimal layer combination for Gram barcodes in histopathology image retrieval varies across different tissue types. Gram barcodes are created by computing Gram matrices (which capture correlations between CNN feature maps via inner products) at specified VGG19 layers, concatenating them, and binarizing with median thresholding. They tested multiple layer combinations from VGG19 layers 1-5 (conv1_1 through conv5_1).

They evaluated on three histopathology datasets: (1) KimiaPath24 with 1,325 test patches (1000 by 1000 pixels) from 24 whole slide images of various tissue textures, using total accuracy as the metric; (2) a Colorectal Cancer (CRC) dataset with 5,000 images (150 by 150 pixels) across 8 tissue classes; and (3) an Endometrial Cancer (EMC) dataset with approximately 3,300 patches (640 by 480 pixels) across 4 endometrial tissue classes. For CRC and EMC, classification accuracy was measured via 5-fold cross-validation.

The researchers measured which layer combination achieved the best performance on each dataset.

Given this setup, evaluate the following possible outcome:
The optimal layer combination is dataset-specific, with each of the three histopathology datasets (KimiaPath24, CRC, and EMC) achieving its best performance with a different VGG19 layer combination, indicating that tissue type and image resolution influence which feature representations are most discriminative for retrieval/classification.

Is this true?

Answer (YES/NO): YES